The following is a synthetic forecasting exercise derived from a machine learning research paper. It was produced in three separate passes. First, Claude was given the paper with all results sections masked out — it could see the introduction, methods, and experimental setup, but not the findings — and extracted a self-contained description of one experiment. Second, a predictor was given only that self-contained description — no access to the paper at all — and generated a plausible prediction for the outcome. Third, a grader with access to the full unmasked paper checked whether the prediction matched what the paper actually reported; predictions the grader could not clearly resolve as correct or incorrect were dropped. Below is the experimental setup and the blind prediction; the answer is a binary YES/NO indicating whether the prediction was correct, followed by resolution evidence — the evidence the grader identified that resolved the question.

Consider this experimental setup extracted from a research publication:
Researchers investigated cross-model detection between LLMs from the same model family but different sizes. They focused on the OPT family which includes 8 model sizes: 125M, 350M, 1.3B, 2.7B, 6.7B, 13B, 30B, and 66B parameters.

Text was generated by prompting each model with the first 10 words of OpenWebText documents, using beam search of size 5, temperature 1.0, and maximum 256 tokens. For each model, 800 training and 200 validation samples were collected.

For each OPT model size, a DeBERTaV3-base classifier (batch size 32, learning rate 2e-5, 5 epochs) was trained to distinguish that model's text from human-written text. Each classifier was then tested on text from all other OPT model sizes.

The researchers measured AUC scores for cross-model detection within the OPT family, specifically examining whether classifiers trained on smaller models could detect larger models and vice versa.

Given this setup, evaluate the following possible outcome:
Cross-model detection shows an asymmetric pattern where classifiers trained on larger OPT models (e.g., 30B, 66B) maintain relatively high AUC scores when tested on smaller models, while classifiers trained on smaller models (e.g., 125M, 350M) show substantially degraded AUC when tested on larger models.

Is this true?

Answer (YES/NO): NO